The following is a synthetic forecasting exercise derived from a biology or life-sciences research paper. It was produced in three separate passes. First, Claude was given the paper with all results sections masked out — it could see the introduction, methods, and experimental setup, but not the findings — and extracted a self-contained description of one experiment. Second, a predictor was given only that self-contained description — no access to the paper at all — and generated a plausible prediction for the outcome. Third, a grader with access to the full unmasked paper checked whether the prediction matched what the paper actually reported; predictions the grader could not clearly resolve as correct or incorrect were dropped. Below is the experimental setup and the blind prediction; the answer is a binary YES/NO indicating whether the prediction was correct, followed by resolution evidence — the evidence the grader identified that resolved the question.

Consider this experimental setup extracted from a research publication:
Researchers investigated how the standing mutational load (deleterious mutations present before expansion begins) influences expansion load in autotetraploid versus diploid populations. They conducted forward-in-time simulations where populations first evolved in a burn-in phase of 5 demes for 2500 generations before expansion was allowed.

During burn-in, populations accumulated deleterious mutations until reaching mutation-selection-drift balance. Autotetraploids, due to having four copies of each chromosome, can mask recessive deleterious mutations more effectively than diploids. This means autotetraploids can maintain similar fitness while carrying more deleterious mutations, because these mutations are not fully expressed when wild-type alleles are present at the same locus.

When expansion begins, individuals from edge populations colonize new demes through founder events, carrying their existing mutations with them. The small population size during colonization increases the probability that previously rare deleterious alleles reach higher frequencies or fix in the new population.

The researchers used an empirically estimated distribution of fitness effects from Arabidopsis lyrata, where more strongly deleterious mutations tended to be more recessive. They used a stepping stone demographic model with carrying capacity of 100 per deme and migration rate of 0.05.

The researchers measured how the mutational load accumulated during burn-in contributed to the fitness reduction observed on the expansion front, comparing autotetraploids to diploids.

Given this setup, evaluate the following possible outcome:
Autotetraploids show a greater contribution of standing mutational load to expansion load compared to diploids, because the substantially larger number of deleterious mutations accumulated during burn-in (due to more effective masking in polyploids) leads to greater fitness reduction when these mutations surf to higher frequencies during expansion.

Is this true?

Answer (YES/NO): YES